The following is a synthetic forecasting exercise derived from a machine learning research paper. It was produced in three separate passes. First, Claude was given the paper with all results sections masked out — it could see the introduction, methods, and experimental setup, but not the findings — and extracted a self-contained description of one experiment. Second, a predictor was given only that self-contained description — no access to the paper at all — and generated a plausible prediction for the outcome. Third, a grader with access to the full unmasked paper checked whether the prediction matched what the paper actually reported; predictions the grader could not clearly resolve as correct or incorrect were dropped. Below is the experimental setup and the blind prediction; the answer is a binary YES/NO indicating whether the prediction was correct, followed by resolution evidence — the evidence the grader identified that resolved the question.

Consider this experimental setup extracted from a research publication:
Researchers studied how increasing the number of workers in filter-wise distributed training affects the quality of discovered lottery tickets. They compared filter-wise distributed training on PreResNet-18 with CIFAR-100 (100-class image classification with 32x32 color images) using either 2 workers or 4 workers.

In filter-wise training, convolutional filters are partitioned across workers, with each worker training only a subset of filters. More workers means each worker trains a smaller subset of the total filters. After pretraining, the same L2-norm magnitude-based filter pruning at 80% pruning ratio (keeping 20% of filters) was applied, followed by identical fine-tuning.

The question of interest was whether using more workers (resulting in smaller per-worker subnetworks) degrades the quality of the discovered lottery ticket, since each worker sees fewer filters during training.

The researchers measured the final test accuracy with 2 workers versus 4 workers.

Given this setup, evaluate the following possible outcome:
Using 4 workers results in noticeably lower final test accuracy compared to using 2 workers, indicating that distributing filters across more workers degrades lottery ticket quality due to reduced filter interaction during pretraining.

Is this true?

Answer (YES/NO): NO